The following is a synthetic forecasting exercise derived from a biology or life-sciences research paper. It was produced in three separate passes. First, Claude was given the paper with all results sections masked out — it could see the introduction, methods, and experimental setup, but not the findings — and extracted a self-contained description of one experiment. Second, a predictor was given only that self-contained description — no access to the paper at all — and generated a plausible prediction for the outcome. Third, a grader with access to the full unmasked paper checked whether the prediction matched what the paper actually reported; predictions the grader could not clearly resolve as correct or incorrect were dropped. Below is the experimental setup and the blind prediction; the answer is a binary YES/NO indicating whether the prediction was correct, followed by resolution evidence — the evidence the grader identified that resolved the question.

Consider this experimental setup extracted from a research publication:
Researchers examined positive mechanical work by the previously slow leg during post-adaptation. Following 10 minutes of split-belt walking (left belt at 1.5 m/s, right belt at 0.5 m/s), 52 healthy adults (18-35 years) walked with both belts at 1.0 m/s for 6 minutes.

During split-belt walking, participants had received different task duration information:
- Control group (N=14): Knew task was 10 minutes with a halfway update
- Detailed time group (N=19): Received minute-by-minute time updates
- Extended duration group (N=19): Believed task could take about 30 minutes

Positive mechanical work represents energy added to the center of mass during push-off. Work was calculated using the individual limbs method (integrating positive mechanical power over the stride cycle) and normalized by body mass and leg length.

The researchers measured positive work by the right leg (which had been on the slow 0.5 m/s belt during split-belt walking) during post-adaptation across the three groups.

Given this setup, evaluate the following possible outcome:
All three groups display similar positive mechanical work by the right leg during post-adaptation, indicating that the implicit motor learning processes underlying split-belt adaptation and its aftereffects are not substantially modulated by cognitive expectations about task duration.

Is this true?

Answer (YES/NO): NO